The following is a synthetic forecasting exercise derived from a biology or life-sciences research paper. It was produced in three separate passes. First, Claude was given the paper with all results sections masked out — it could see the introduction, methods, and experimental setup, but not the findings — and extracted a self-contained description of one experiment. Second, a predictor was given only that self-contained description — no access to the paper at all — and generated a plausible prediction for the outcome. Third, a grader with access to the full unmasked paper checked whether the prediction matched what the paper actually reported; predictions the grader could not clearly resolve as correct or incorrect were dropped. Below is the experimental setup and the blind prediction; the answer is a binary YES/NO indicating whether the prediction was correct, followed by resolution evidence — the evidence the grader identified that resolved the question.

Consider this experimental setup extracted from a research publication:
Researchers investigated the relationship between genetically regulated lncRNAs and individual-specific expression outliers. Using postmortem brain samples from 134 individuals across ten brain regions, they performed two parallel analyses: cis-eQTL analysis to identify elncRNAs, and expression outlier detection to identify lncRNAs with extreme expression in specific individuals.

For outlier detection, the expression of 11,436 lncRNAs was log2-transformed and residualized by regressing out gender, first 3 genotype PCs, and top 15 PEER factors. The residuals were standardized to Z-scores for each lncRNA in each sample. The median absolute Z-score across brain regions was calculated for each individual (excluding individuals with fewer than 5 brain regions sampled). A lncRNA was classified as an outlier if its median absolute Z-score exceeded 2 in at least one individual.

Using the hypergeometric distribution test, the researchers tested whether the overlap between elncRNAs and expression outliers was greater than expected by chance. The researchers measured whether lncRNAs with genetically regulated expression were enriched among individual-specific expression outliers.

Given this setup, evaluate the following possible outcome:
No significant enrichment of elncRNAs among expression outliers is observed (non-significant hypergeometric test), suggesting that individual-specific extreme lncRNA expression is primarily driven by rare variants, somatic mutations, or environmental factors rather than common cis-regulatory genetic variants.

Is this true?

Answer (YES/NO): NO